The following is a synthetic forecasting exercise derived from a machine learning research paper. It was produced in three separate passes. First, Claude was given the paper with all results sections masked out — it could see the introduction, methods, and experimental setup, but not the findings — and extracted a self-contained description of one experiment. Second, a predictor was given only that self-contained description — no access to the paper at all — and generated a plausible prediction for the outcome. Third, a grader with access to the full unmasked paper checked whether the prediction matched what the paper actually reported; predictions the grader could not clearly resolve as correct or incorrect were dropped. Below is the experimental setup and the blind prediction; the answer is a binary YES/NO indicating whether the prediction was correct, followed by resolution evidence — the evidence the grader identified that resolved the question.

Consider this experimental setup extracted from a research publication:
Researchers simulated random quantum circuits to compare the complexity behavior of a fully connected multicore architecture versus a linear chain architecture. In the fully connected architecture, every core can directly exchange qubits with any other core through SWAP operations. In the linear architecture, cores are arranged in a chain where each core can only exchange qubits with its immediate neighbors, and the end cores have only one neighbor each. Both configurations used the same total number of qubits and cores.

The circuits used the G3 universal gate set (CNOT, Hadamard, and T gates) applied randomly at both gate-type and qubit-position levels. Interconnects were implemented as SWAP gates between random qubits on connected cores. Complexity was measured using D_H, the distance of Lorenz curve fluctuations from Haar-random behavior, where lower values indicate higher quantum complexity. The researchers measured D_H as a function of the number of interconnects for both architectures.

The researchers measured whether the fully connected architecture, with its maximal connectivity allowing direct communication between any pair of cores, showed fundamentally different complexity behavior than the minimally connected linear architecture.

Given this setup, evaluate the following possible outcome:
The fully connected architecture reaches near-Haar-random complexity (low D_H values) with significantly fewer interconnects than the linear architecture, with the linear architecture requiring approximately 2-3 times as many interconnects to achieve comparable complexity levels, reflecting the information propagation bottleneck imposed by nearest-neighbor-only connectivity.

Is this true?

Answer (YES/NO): NO